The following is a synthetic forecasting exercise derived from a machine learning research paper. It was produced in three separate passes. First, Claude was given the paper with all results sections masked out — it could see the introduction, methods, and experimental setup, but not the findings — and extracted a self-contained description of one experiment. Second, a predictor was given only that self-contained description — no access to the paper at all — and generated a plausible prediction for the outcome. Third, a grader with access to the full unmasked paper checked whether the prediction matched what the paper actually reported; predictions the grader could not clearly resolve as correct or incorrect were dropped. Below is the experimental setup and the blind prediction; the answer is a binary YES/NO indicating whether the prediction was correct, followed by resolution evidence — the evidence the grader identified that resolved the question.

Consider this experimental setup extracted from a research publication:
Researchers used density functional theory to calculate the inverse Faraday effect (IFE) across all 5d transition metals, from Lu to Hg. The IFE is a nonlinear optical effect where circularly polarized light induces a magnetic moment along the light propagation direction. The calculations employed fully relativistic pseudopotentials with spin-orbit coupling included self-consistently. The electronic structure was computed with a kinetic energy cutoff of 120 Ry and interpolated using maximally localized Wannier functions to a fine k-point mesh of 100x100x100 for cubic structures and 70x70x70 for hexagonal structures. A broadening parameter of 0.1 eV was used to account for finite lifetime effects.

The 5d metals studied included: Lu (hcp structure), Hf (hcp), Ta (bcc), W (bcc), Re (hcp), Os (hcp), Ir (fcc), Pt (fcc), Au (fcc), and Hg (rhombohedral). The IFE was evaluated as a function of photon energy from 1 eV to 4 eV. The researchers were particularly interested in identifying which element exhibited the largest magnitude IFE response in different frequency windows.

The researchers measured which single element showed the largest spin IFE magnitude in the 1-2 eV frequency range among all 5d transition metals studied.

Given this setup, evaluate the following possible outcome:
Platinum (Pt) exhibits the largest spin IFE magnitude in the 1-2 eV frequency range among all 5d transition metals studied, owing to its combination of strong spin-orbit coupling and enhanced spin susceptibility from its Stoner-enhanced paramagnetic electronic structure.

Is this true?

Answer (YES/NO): YES